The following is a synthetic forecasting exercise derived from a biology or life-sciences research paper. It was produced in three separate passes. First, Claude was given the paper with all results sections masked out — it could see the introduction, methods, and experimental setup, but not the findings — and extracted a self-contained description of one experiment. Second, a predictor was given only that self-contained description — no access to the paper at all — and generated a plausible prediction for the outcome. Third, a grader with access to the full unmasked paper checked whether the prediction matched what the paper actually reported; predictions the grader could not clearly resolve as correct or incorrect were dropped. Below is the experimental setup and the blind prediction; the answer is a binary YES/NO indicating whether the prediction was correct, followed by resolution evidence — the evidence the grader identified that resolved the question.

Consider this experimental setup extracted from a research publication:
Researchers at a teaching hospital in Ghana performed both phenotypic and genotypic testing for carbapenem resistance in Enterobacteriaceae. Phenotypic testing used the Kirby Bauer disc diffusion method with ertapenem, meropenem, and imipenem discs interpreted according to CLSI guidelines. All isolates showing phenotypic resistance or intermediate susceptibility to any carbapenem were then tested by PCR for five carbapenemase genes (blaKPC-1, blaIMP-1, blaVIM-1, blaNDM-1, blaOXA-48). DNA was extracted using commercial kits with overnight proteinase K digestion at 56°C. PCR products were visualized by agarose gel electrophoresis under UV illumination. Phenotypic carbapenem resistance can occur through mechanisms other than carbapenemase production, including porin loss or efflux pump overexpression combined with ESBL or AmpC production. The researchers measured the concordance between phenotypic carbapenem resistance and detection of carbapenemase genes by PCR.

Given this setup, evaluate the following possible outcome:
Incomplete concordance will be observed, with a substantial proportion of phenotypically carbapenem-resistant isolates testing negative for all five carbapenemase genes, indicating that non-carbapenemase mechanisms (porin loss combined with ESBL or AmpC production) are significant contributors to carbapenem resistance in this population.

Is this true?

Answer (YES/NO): NO